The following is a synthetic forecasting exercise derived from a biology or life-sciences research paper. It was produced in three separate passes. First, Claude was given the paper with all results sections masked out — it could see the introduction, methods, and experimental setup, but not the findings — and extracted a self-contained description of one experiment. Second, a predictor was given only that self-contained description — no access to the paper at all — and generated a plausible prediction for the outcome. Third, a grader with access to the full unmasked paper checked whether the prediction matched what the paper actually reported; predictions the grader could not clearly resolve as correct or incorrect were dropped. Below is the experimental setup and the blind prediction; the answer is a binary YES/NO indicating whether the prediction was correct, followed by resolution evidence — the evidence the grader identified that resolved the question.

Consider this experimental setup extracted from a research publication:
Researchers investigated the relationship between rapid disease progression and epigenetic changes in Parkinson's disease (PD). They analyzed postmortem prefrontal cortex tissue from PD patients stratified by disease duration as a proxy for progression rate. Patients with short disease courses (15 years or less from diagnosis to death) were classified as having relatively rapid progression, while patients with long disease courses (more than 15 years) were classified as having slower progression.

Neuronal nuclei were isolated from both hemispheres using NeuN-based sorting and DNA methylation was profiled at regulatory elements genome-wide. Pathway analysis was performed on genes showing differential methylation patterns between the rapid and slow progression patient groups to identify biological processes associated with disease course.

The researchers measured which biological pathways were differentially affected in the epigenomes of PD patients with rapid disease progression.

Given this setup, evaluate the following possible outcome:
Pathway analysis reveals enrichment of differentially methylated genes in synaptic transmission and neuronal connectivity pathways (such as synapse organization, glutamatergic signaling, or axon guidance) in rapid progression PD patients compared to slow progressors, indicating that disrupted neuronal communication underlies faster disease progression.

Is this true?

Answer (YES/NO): NO